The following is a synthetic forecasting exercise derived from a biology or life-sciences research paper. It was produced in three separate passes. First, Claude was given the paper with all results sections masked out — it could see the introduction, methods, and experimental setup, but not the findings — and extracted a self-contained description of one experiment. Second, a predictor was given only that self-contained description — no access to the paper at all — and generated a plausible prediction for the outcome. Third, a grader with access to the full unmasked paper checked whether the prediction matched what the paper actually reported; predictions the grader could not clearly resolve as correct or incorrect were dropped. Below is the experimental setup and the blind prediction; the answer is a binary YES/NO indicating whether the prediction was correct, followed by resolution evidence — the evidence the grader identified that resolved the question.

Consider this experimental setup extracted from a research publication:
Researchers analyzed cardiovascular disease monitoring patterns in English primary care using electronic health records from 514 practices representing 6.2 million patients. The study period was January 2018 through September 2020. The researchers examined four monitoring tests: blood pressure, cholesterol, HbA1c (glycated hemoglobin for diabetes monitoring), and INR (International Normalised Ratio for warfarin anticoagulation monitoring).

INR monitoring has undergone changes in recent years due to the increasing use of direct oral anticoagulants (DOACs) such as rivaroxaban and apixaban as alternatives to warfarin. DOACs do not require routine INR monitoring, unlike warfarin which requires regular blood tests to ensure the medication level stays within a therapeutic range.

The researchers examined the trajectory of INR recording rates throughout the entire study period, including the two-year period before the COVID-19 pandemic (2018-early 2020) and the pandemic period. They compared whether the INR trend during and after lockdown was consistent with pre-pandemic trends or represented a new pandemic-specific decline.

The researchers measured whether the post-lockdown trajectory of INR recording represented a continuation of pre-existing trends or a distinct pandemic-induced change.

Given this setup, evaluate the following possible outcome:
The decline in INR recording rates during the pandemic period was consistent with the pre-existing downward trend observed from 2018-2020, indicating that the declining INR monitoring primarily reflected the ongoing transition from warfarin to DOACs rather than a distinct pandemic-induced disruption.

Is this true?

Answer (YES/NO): NO